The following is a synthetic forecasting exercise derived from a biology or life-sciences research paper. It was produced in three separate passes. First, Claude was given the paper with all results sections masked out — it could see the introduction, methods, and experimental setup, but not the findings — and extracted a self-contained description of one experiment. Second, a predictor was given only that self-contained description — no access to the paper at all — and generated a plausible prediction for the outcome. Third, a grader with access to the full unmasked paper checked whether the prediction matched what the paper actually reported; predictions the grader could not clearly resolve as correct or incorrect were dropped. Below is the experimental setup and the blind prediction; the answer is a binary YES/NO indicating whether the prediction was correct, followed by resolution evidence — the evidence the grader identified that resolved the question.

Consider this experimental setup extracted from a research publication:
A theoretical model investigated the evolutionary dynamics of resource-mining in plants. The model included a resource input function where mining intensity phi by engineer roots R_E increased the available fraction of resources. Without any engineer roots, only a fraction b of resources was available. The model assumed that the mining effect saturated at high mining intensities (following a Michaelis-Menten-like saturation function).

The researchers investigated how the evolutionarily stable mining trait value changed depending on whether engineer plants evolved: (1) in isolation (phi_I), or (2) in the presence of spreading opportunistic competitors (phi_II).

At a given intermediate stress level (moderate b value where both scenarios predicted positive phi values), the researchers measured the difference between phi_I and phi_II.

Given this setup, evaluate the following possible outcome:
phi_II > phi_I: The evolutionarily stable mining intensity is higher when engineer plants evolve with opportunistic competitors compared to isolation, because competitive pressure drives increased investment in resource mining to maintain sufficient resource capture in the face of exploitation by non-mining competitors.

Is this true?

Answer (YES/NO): NO